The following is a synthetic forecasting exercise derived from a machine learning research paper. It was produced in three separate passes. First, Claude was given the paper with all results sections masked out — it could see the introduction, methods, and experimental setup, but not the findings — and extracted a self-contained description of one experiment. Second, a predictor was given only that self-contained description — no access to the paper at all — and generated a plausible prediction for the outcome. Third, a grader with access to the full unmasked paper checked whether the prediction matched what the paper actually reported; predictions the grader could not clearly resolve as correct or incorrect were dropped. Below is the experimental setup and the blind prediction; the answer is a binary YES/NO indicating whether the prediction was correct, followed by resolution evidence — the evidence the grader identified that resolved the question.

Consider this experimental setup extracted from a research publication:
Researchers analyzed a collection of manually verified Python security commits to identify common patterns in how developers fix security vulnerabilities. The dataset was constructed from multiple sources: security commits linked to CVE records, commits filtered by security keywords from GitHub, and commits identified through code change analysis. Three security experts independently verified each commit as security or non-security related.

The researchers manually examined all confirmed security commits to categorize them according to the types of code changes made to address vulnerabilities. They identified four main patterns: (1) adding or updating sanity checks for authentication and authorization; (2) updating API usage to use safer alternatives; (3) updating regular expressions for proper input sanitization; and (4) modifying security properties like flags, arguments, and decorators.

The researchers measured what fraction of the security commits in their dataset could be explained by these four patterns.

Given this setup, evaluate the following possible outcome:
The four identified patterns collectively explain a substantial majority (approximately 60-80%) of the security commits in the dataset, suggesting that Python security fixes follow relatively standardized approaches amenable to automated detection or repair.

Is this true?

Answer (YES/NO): NO